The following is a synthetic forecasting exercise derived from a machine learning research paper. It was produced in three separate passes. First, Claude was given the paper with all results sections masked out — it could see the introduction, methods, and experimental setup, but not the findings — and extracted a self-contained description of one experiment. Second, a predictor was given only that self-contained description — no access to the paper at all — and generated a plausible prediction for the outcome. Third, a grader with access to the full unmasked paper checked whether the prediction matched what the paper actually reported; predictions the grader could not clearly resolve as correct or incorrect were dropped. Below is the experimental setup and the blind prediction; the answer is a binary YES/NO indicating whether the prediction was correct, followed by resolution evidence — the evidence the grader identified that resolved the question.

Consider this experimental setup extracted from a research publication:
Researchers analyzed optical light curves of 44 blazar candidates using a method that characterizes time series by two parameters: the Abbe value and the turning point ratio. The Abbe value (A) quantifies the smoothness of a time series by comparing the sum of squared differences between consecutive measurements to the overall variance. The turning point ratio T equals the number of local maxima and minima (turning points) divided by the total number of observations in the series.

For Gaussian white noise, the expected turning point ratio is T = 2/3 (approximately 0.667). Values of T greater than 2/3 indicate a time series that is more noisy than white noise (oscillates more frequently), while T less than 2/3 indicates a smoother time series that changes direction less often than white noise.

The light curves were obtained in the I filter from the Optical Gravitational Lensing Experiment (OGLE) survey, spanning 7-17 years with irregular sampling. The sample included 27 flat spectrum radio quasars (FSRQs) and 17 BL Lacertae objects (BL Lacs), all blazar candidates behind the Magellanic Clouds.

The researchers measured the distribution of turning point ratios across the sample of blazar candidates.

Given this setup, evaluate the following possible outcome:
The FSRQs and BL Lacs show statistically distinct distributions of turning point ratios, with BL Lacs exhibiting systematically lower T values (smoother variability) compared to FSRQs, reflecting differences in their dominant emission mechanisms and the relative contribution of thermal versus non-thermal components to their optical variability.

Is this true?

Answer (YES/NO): NO